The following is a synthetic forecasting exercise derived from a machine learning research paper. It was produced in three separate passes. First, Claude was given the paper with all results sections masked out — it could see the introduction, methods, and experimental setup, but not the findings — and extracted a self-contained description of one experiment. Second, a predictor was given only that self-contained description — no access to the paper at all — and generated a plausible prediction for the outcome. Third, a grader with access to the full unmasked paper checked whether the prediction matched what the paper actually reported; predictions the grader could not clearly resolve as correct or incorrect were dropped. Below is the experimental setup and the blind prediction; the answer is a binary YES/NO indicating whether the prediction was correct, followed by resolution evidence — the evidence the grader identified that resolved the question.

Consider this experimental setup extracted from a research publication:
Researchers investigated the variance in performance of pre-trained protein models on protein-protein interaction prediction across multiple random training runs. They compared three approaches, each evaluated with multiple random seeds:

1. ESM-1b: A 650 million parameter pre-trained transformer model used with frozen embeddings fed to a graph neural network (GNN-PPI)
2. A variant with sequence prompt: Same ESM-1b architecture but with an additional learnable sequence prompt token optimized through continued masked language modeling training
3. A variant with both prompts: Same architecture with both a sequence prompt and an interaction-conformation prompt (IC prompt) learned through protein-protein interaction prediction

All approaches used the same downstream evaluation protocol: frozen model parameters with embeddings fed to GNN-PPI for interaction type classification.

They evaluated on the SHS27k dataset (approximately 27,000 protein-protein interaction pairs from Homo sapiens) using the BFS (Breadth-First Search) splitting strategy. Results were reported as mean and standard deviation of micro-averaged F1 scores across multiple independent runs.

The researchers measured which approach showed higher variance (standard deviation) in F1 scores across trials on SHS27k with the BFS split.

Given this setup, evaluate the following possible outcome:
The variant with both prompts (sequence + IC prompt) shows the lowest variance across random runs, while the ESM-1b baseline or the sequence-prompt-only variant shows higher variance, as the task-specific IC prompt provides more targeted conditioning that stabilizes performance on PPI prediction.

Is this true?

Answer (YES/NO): NO